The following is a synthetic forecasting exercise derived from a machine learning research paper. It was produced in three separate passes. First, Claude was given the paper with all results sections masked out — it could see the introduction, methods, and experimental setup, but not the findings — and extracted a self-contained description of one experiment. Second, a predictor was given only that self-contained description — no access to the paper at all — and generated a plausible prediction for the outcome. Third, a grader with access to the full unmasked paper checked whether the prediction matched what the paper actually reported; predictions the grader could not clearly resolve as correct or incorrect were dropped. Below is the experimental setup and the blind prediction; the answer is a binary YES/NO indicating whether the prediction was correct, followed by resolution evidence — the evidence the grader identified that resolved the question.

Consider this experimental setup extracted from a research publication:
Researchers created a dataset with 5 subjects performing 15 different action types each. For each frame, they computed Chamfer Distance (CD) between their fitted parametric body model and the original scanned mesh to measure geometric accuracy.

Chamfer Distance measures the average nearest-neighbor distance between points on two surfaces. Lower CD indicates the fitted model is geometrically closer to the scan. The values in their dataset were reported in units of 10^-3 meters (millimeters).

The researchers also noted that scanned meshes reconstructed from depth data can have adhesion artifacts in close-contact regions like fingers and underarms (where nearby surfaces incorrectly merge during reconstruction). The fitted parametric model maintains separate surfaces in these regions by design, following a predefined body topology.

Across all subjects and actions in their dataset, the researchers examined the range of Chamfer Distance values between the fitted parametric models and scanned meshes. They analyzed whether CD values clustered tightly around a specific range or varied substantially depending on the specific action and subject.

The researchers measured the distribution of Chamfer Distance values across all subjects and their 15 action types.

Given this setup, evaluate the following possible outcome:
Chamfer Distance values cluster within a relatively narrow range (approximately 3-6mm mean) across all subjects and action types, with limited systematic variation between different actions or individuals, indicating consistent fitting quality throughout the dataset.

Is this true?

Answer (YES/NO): NO